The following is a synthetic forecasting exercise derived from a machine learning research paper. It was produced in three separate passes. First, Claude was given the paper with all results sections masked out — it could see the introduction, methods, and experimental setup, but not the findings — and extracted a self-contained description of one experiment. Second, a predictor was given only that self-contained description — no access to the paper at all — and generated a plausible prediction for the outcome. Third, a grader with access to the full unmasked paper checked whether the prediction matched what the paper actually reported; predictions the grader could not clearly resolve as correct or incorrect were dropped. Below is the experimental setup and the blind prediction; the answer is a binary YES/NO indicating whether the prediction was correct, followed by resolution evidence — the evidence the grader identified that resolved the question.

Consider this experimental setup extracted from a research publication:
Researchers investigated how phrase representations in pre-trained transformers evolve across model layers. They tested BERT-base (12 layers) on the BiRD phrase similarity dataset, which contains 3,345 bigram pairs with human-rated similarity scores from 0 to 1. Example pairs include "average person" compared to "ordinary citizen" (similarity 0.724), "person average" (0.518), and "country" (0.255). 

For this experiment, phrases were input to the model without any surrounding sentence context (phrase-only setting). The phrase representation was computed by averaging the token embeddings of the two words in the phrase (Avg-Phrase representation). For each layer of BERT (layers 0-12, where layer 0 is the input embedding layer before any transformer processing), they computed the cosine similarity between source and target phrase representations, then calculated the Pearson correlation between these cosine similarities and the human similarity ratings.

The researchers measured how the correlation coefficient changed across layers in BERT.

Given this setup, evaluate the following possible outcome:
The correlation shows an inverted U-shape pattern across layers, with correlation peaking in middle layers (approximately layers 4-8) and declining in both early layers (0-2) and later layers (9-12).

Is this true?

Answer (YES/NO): NO